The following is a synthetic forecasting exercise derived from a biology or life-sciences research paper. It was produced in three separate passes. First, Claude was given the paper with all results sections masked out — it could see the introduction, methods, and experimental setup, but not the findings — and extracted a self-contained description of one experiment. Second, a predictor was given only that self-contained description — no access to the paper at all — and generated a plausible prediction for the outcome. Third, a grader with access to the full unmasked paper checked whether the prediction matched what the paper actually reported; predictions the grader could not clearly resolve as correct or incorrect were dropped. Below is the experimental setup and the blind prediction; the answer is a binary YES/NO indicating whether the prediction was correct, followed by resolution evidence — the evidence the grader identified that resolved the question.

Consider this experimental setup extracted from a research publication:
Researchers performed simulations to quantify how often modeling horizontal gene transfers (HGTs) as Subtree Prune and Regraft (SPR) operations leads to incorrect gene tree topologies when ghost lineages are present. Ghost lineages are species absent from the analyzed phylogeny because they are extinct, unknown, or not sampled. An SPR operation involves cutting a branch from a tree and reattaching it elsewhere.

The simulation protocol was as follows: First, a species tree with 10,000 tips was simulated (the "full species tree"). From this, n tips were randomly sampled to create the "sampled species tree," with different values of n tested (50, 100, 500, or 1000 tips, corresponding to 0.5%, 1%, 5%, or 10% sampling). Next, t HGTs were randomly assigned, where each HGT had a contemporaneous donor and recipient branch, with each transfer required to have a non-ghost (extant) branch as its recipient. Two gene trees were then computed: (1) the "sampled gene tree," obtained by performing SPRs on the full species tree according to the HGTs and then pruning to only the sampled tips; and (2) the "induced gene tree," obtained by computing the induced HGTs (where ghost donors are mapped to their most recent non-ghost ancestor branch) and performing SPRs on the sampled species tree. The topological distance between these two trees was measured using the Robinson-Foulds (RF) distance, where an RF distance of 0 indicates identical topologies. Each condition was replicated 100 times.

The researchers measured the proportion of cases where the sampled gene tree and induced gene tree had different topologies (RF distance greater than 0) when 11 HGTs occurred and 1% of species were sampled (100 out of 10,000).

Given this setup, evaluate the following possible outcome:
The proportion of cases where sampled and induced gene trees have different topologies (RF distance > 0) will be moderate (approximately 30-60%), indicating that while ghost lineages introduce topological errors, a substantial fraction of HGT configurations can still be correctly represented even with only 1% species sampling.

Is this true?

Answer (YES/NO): YES